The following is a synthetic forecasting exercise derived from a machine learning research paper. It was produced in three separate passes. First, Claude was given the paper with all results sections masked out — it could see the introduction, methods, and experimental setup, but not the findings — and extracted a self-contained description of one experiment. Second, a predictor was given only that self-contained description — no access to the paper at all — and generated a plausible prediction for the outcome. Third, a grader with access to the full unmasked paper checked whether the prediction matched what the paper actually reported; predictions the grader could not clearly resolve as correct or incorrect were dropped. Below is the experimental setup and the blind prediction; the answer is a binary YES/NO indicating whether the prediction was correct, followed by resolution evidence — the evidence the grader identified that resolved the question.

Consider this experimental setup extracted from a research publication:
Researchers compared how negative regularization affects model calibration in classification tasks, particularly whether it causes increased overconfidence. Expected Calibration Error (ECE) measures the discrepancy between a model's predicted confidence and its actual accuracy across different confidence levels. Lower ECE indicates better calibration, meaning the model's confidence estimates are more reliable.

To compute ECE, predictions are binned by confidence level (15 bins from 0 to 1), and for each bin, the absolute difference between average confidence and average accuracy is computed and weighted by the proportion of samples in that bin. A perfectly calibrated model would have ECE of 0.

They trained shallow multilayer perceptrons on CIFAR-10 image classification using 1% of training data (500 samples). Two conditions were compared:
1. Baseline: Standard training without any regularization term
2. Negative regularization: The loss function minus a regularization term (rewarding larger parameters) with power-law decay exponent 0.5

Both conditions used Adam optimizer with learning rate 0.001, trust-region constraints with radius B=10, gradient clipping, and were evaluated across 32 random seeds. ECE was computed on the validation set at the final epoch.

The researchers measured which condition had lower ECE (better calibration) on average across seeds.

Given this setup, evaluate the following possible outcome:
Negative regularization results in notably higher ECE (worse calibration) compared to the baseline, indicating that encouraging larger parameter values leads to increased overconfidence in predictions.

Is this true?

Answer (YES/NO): NO